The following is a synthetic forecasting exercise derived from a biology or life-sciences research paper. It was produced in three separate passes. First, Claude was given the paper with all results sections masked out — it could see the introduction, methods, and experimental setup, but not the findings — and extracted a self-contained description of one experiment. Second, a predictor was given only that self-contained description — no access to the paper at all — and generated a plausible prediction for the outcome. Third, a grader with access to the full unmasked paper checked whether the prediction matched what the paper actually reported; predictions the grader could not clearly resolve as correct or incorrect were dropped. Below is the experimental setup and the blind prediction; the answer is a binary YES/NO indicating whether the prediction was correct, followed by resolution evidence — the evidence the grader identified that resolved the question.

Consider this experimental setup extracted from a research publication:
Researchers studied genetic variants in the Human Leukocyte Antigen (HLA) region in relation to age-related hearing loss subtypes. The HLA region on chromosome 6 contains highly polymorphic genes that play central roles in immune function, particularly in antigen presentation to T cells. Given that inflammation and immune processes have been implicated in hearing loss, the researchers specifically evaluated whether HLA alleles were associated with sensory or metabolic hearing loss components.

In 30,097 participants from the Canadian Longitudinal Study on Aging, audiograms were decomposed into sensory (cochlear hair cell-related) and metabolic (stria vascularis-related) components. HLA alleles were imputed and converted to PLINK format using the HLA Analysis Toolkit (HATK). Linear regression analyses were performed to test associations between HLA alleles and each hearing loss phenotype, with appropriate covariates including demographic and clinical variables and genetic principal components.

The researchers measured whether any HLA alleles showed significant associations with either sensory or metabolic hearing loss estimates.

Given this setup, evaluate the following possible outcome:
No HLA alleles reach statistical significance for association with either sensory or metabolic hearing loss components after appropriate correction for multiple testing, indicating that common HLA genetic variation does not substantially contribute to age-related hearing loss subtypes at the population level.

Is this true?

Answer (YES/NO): YES